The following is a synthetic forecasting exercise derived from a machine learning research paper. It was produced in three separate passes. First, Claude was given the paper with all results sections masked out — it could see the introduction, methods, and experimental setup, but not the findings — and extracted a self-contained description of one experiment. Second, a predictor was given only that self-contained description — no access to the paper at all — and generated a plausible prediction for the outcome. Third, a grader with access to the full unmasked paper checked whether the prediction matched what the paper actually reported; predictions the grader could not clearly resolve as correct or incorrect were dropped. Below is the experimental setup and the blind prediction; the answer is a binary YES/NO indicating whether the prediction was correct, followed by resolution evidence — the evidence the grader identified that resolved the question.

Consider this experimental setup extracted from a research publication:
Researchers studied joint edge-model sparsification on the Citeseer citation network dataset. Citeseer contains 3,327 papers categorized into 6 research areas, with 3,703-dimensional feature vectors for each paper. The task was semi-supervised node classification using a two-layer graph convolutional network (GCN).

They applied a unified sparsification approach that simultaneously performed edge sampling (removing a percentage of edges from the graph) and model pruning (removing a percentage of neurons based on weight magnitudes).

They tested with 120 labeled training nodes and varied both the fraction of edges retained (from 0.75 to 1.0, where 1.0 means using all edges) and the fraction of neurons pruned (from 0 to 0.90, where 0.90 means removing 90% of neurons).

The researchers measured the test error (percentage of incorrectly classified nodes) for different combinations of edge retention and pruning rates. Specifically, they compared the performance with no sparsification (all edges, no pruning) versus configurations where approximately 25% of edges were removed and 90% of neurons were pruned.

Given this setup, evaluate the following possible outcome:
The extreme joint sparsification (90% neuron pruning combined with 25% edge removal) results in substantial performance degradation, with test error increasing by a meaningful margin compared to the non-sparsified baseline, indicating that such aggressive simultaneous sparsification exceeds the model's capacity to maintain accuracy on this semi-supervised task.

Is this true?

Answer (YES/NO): NO